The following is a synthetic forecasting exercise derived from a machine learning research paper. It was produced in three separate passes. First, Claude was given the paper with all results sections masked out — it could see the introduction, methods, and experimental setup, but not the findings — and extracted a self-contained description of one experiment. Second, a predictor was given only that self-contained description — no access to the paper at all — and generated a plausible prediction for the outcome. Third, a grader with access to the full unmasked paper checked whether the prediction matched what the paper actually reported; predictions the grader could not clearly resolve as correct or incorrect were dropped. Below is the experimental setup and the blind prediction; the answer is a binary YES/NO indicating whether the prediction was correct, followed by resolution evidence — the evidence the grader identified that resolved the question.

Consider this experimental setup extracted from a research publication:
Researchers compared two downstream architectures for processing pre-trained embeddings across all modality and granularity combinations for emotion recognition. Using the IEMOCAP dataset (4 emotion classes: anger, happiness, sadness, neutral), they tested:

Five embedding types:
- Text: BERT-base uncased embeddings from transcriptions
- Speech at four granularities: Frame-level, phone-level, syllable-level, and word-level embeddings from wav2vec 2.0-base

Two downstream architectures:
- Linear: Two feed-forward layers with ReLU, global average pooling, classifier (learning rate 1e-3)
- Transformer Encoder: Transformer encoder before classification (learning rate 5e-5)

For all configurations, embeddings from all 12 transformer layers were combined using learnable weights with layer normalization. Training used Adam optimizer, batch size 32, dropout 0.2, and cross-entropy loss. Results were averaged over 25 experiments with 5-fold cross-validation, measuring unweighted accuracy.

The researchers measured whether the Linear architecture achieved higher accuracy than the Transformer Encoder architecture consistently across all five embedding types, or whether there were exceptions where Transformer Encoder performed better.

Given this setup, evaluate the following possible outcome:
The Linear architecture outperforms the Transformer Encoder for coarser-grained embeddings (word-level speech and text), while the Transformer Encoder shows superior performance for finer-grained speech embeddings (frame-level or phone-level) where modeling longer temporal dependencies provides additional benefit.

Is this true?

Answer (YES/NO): NO